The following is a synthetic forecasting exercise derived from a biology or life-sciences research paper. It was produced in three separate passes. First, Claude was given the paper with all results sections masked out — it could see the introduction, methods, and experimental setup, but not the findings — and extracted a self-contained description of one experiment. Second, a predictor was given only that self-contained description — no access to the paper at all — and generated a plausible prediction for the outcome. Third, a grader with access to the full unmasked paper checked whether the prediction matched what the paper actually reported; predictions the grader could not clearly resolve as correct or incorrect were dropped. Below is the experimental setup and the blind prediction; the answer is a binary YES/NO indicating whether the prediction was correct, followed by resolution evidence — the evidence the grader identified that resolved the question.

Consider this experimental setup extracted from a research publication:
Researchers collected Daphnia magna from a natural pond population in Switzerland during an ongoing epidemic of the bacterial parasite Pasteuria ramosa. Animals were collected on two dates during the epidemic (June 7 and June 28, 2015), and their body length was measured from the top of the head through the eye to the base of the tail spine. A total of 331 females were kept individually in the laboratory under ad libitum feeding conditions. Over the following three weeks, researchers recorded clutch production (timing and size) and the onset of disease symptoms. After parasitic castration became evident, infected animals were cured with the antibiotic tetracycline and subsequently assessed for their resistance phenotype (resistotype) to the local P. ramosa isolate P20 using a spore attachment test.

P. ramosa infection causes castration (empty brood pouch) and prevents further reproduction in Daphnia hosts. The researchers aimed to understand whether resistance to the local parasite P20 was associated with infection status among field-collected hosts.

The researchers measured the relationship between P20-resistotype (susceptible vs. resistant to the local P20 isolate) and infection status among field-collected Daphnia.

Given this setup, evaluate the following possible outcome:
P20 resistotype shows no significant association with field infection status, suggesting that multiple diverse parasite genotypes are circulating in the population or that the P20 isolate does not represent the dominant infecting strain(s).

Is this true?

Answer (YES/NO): NO